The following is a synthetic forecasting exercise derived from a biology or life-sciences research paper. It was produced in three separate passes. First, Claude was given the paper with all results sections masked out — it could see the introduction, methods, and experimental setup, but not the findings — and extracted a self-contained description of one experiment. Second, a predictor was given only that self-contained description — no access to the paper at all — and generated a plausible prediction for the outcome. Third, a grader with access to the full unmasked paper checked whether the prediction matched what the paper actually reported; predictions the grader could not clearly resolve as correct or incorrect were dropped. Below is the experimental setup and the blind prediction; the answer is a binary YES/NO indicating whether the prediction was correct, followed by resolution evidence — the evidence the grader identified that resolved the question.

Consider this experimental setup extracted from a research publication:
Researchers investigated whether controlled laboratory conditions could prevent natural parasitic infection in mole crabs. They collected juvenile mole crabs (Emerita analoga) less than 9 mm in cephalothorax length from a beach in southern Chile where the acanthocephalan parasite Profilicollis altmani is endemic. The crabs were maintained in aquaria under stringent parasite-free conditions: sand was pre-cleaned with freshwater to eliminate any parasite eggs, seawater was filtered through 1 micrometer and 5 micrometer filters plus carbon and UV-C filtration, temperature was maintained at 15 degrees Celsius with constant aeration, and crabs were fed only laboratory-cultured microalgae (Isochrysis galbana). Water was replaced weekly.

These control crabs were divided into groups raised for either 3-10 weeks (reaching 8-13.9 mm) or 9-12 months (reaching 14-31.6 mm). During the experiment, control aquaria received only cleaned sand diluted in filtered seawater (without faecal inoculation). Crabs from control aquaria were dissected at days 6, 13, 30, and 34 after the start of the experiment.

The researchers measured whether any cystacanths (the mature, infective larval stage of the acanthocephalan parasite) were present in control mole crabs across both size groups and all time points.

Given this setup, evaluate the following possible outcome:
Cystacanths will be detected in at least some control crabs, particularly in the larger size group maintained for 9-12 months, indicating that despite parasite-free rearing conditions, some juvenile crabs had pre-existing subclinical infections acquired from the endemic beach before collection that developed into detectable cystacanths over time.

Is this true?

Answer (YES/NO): NO